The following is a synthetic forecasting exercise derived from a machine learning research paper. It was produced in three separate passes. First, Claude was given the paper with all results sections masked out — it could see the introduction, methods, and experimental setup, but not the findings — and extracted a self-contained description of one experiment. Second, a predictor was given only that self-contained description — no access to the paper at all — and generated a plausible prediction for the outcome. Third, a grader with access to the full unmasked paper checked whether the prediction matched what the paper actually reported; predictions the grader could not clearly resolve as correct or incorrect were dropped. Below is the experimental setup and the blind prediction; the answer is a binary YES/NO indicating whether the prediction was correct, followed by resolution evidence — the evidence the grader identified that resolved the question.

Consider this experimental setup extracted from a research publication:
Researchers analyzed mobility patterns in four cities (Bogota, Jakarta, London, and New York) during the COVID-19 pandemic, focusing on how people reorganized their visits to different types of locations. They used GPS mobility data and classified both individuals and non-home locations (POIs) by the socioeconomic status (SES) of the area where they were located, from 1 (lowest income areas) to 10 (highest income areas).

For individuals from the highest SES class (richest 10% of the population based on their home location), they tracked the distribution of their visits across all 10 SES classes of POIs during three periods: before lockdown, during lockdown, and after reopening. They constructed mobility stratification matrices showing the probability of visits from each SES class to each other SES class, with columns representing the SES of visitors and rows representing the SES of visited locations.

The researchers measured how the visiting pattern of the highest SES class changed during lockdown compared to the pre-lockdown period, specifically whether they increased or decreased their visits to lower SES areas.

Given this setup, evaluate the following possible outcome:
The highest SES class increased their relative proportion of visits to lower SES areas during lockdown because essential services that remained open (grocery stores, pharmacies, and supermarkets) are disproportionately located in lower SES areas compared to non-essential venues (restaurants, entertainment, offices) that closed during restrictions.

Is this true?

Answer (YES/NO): NO